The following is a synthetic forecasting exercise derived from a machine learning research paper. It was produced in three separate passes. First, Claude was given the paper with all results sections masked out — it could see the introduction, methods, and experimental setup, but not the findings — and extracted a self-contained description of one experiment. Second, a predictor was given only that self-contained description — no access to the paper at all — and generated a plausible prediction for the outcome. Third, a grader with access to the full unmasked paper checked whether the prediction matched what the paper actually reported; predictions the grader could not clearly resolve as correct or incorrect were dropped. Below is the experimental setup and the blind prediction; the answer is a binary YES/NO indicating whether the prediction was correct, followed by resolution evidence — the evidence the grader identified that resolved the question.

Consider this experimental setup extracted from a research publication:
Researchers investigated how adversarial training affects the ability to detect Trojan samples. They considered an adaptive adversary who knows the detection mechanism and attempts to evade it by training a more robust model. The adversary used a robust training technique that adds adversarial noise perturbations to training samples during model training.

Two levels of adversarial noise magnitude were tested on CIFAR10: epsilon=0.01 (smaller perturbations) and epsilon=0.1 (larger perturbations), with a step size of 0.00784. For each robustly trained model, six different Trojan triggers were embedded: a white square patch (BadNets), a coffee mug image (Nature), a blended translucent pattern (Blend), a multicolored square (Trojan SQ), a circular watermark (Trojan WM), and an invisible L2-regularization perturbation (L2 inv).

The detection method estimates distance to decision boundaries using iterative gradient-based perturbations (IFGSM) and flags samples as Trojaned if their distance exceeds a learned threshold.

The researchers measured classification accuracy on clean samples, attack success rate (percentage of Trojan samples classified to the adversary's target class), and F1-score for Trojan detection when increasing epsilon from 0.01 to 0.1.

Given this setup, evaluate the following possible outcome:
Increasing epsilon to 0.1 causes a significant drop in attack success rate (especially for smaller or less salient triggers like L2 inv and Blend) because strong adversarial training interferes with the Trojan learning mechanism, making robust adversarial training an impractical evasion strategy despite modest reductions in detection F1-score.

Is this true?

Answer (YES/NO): NO